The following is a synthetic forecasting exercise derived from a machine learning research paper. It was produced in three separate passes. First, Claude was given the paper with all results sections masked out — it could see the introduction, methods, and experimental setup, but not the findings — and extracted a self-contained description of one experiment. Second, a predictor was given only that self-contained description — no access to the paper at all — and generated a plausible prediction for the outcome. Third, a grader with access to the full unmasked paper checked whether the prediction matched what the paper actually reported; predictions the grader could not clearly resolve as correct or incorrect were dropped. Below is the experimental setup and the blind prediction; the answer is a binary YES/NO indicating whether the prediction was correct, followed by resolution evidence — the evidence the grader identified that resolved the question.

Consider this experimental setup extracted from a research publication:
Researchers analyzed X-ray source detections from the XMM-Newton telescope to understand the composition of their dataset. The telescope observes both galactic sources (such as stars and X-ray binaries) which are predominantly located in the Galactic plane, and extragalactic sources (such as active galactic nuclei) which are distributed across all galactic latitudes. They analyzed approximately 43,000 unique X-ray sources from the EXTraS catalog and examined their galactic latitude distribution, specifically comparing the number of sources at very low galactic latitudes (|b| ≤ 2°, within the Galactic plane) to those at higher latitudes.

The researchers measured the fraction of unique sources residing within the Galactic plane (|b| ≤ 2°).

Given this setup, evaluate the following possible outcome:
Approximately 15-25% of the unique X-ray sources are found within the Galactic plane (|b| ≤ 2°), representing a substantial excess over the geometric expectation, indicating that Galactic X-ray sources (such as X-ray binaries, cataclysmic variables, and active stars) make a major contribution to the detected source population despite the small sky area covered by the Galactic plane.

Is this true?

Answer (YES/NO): NO